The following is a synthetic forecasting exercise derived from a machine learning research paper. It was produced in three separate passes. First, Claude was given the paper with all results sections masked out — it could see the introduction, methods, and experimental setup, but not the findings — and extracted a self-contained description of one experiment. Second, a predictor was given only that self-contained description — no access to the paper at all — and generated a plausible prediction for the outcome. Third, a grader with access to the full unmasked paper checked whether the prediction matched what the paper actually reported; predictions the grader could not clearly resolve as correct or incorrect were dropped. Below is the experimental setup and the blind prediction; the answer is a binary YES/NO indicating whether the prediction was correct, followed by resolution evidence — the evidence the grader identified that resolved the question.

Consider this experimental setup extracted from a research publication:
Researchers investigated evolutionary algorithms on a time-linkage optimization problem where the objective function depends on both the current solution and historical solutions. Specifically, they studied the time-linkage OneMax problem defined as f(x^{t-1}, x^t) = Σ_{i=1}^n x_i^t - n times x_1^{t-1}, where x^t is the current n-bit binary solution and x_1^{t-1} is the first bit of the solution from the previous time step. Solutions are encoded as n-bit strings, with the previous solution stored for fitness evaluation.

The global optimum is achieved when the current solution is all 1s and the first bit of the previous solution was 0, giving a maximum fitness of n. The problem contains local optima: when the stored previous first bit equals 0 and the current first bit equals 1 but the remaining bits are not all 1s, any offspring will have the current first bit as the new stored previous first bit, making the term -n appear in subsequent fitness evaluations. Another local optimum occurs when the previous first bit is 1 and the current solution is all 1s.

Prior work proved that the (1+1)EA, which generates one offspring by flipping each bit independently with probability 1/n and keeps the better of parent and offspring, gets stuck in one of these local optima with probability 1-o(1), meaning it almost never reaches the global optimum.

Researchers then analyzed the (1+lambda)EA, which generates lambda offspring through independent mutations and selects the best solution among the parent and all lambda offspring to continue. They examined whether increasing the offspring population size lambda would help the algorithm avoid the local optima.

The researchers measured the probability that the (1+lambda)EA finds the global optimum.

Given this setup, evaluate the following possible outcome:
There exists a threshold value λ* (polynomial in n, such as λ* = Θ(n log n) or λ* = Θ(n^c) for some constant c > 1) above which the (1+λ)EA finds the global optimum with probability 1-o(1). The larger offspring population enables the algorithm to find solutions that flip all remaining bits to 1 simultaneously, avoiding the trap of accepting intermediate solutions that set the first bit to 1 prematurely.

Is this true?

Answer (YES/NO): NO